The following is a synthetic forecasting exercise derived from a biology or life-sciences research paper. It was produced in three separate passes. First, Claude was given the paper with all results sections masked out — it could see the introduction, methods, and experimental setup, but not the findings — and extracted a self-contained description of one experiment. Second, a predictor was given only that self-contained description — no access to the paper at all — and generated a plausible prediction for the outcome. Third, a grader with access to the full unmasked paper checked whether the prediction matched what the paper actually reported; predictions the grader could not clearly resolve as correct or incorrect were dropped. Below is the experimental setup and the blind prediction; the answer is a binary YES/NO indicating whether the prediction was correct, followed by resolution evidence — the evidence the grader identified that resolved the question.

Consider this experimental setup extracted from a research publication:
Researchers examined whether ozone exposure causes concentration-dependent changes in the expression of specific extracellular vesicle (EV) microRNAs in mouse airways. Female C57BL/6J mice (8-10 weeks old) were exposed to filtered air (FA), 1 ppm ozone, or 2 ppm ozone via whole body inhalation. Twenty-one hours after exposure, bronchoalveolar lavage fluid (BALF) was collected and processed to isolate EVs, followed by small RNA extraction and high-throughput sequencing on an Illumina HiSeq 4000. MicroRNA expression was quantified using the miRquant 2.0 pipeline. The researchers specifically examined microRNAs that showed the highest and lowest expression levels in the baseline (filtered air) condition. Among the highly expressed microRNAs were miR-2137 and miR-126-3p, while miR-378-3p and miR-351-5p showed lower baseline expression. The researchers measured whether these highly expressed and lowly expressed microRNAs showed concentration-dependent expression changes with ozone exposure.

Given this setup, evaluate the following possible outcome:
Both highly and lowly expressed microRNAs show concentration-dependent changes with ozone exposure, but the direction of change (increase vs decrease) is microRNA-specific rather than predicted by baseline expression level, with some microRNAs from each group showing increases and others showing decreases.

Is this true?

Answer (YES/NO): NO